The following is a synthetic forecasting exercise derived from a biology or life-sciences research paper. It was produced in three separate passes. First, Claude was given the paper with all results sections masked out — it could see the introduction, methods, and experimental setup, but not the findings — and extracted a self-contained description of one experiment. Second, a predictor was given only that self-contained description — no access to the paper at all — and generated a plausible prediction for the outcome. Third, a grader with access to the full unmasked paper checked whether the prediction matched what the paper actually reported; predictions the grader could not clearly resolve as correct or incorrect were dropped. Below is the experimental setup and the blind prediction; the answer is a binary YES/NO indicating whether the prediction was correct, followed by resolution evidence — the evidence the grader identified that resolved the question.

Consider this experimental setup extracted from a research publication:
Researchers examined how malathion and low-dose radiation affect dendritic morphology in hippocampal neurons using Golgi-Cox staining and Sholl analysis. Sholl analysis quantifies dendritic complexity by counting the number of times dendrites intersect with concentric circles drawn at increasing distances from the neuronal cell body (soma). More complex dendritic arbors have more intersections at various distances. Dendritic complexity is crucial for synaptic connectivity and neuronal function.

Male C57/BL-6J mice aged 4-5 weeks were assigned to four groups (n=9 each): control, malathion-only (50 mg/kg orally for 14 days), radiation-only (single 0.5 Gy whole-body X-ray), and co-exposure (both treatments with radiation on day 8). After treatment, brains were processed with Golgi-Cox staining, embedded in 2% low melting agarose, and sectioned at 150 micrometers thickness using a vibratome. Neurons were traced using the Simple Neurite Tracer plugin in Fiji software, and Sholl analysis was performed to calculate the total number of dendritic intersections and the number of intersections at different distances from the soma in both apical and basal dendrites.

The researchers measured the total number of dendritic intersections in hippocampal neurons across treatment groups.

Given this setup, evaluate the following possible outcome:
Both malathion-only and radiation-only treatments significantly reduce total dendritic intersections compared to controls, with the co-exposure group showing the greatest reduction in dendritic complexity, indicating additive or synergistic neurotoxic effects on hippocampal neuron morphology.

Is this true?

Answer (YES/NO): NO